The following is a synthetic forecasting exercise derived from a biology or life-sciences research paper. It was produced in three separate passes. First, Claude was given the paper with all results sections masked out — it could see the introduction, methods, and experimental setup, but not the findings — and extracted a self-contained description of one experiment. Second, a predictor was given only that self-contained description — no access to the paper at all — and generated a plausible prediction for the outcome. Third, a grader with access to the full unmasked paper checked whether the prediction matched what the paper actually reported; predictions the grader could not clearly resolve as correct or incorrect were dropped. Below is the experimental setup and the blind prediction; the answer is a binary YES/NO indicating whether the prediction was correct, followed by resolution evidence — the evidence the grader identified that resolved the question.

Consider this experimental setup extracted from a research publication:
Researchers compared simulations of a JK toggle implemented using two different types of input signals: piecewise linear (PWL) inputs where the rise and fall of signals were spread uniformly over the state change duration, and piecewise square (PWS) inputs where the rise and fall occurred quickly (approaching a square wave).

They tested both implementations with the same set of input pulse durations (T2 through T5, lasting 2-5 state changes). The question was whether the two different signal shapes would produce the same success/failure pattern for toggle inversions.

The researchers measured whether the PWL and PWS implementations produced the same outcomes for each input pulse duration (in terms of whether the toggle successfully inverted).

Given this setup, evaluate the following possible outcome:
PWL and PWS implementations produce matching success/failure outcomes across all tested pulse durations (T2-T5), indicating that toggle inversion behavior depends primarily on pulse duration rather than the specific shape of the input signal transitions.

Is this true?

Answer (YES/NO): YES